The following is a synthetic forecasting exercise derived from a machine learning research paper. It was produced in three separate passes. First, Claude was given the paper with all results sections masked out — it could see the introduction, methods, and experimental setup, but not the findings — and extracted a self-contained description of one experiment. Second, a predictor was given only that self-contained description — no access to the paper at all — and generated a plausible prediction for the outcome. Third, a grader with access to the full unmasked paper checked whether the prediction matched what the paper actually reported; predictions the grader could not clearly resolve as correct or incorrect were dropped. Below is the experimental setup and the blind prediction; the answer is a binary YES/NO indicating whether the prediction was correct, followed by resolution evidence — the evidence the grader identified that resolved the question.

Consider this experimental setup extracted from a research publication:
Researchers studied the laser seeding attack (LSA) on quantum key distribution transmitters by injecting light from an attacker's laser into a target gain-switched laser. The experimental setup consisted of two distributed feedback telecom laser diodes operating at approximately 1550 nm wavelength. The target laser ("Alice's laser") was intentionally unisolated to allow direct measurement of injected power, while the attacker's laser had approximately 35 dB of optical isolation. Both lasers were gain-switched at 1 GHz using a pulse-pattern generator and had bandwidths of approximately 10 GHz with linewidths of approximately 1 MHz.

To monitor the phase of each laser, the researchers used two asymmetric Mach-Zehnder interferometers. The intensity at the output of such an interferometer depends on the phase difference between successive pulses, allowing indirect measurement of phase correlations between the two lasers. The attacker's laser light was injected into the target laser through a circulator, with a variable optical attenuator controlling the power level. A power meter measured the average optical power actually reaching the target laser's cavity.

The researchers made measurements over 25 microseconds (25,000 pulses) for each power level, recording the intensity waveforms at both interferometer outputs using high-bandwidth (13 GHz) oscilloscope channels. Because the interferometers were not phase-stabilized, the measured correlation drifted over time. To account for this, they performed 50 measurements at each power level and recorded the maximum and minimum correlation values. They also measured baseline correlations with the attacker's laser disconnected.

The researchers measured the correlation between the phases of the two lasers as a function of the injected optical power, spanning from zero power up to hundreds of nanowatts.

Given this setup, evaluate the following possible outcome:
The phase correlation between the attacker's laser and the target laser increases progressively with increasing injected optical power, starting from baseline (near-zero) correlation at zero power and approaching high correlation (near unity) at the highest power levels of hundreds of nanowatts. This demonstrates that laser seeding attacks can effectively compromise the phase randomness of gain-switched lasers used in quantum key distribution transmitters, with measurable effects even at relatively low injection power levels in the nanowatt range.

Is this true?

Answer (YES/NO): YES